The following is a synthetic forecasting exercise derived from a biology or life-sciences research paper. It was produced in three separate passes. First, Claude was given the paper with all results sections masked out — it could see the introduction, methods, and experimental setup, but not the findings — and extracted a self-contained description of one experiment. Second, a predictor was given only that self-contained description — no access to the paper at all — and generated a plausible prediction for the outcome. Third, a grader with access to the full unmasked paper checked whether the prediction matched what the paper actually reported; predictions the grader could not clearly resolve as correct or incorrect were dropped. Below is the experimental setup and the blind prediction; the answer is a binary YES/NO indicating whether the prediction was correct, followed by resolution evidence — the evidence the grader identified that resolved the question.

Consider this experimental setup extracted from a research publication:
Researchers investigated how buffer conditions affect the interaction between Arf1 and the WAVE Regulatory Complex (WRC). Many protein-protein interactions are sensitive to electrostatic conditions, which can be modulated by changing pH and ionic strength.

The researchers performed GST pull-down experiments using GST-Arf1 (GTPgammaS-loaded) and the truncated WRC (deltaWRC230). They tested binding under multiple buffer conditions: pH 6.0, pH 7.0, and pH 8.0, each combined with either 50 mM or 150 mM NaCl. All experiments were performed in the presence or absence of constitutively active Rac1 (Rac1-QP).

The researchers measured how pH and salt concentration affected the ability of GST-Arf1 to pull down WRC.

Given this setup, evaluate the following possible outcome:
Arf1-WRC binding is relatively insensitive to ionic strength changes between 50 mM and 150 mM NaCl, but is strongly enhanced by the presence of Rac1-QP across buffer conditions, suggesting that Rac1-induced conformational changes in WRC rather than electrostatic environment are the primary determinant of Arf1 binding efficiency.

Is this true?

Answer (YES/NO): NO